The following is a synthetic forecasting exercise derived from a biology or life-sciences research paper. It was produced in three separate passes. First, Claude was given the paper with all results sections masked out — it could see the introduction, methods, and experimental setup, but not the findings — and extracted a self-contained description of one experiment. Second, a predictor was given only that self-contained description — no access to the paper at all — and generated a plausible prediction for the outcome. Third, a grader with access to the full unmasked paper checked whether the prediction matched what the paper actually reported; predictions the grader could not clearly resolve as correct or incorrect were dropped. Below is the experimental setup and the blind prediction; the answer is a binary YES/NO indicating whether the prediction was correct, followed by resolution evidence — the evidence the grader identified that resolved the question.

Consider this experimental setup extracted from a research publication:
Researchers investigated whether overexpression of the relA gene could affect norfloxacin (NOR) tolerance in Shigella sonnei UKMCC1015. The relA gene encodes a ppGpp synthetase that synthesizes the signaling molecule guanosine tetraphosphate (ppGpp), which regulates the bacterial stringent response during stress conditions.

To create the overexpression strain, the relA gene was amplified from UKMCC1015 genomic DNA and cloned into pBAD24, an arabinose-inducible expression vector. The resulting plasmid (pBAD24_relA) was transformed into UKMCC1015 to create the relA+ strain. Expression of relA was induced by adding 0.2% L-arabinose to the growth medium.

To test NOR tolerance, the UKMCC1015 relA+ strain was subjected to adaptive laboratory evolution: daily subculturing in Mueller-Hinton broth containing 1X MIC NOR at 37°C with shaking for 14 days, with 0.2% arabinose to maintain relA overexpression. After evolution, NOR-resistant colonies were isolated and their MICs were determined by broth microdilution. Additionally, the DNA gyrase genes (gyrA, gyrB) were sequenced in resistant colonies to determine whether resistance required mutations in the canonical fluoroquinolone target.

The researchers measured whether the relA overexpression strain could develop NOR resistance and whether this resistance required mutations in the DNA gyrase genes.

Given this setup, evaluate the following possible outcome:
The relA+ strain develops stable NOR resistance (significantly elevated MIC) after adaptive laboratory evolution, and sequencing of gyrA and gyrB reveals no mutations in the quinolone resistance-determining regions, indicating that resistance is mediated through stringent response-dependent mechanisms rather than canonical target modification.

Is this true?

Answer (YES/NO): YES